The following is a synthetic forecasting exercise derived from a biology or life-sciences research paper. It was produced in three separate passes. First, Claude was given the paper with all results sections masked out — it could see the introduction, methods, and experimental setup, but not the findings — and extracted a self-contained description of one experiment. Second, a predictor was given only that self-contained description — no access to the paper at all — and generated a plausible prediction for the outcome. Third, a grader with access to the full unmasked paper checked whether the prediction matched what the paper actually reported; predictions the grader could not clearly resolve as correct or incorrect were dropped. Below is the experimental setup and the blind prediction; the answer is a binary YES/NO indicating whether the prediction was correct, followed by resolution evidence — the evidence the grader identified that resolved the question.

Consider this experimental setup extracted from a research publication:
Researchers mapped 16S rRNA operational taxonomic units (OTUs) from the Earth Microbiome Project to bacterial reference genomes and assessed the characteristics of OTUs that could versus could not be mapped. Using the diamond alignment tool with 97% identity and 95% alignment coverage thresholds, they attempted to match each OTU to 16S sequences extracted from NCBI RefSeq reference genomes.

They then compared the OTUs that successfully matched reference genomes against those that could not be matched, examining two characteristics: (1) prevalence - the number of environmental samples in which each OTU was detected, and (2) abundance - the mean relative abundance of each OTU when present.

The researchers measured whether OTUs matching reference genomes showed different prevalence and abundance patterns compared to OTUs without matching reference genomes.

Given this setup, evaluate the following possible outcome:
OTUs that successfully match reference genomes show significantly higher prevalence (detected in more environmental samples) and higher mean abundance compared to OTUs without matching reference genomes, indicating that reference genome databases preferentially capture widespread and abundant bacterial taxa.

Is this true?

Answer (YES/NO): YES